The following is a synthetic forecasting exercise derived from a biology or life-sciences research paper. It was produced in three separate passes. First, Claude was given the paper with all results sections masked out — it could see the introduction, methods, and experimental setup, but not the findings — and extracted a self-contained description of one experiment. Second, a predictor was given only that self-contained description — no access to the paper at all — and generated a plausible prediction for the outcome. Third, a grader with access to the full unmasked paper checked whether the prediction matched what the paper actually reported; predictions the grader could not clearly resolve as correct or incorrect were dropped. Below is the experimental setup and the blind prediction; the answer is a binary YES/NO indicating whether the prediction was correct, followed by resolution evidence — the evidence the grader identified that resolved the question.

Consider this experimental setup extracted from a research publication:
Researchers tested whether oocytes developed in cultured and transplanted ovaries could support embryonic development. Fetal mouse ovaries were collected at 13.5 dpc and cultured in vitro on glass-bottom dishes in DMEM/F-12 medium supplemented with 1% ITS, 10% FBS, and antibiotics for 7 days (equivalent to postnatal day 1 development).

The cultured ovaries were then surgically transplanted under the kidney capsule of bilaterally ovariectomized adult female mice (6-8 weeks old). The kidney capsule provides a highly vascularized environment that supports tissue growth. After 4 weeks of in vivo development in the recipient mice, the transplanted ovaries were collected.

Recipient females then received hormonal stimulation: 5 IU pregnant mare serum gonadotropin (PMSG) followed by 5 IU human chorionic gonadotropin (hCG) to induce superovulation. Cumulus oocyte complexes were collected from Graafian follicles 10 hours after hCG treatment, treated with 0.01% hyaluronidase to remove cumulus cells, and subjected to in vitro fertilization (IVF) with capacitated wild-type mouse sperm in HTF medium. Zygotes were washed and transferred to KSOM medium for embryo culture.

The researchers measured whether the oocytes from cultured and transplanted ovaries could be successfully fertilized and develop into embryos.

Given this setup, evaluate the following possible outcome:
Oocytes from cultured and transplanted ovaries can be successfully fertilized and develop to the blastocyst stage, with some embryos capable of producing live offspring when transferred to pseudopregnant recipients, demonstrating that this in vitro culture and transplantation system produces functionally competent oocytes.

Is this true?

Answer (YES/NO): NO